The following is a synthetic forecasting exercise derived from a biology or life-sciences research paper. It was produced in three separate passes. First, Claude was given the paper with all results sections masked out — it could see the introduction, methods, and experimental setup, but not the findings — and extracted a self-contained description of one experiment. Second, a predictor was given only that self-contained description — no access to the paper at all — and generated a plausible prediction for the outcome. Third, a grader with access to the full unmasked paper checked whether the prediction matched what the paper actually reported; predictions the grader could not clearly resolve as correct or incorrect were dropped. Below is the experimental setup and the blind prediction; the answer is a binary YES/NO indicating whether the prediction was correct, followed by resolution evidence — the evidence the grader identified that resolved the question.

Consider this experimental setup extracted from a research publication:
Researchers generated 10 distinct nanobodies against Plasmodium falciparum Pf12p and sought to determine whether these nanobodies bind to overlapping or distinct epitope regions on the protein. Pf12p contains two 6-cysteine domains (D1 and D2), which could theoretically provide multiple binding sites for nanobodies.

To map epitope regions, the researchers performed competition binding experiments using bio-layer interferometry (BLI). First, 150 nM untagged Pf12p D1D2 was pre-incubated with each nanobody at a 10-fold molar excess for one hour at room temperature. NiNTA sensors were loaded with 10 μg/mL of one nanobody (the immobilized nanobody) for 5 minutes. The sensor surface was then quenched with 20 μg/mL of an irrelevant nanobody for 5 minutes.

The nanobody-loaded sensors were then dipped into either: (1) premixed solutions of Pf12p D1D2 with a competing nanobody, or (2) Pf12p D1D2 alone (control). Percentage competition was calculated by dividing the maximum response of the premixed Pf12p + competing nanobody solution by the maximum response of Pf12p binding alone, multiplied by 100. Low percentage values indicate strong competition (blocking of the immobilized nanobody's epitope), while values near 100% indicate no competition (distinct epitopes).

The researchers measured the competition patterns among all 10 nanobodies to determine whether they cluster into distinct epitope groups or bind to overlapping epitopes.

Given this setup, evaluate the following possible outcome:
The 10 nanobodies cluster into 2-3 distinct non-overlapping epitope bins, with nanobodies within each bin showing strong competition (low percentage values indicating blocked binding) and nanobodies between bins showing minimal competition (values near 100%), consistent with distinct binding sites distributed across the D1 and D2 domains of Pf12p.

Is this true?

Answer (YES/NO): YES